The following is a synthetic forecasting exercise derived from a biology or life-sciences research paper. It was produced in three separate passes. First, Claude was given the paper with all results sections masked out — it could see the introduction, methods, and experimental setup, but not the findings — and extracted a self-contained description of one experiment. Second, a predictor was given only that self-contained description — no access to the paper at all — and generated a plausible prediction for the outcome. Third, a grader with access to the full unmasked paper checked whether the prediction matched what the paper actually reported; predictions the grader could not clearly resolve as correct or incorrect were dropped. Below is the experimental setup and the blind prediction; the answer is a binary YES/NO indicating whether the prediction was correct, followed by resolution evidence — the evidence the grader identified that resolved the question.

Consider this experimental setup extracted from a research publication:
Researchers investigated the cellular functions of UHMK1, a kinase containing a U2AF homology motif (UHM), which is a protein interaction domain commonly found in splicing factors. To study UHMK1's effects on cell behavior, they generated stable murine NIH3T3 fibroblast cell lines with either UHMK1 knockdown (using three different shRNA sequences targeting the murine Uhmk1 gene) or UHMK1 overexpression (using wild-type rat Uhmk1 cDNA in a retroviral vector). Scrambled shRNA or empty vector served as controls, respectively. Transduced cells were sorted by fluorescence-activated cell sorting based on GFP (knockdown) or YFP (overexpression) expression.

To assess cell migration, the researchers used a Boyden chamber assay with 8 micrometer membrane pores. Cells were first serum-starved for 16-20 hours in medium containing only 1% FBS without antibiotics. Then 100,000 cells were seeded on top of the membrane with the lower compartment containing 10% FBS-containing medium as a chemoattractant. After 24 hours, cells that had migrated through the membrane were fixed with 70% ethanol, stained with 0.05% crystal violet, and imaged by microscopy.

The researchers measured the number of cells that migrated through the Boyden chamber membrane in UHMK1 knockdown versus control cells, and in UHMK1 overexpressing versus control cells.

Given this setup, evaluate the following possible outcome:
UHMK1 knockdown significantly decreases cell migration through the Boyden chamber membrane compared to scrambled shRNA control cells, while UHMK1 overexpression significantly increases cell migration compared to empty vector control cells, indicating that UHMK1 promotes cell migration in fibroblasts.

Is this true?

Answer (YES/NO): NO